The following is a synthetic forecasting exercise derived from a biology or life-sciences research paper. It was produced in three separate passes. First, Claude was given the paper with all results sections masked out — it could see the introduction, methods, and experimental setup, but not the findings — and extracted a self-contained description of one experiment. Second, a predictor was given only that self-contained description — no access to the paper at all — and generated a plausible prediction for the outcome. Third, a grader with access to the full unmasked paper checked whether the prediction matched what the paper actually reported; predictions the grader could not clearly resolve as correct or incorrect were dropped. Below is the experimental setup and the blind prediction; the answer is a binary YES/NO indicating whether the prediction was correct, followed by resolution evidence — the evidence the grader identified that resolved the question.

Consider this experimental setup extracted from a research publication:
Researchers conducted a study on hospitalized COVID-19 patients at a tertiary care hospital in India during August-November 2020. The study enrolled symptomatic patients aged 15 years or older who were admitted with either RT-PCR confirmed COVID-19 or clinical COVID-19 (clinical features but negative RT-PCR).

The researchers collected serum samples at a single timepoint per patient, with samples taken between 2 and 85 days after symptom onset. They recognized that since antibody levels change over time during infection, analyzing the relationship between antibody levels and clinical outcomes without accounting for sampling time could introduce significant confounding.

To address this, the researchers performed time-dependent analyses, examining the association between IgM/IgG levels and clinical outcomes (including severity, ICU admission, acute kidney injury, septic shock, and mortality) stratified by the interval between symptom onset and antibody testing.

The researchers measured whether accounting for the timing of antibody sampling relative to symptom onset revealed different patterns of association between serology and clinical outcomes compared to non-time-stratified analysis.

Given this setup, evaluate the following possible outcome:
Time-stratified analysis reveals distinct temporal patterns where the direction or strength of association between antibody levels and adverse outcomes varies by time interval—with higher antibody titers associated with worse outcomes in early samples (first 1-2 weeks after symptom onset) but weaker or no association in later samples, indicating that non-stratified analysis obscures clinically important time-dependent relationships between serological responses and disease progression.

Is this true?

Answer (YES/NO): NO